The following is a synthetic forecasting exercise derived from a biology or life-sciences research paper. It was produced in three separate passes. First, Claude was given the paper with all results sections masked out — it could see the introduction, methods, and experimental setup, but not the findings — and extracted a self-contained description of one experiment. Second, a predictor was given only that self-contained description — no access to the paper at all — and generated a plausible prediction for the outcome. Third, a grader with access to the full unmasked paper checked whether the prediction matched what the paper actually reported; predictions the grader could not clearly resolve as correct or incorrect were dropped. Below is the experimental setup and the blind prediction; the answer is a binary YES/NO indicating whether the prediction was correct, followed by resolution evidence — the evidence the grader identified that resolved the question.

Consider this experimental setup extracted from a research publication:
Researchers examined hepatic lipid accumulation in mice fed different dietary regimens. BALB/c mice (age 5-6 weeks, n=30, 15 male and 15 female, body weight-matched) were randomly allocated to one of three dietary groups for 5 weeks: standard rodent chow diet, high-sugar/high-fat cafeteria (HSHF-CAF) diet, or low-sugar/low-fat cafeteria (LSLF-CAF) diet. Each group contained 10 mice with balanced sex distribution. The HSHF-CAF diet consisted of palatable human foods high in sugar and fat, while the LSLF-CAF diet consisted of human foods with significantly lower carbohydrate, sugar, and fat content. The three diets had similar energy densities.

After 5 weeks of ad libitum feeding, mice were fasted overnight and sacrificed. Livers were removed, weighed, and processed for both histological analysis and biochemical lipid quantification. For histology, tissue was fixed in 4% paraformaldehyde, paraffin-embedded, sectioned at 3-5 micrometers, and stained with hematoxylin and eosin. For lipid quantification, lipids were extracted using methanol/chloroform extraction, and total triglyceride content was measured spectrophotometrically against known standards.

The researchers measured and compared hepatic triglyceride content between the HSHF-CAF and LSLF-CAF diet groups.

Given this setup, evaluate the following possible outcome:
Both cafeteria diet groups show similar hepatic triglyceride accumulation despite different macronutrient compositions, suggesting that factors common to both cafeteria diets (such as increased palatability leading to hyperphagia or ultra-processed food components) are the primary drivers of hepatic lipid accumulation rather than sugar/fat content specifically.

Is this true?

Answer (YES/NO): NO